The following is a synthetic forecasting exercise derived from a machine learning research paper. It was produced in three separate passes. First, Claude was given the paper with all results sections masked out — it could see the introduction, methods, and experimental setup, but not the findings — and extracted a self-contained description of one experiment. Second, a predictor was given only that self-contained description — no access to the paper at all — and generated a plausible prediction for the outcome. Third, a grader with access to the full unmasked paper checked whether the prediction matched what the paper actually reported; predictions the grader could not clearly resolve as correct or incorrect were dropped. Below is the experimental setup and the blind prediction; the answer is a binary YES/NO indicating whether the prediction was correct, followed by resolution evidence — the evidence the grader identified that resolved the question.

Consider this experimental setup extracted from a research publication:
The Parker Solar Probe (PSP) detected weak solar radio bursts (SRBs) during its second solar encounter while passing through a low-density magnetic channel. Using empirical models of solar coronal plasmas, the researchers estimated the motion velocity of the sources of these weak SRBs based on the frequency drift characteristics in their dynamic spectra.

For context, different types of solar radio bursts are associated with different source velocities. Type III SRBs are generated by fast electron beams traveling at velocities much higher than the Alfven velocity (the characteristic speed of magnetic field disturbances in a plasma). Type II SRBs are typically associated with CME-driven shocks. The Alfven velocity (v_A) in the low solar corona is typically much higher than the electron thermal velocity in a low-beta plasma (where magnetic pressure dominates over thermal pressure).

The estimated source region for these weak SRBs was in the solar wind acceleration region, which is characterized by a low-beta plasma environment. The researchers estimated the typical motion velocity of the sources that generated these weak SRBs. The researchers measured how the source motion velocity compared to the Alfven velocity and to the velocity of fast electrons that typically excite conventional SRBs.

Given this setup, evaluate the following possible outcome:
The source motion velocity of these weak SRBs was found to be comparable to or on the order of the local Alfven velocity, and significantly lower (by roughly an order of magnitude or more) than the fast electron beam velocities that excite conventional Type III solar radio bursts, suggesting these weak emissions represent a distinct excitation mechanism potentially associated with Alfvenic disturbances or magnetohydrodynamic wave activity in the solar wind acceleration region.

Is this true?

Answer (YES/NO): YES